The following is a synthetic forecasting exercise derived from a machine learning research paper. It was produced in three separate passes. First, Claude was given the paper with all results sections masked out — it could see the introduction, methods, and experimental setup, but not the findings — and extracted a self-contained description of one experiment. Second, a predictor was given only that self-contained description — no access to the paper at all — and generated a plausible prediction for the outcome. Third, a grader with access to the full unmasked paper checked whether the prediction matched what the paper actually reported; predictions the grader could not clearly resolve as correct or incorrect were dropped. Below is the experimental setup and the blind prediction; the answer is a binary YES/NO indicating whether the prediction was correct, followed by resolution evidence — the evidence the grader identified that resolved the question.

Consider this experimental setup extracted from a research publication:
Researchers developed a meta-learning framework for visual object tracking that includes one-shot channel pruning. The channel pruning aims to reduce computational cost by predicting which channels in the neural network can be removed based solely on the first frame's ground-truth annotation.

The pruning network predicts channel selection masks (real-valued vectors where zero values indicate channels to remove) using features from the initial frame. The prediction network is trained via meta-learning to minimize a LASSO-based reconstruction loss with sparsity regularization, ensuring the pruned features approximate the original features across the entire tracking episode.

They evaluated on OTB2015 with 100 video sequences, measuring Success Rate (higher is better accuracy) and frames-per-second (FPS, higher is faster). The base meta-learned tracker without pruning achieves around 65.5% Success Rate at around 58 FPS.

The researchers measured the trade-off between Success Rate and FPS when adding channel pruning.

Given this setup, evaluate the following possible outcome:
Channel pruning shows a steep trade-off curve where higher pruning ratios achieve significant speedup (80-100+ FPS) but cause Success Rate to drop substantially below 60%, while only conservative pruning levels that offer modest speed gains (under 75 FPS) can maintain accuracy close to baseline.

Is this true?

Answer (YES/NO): NO